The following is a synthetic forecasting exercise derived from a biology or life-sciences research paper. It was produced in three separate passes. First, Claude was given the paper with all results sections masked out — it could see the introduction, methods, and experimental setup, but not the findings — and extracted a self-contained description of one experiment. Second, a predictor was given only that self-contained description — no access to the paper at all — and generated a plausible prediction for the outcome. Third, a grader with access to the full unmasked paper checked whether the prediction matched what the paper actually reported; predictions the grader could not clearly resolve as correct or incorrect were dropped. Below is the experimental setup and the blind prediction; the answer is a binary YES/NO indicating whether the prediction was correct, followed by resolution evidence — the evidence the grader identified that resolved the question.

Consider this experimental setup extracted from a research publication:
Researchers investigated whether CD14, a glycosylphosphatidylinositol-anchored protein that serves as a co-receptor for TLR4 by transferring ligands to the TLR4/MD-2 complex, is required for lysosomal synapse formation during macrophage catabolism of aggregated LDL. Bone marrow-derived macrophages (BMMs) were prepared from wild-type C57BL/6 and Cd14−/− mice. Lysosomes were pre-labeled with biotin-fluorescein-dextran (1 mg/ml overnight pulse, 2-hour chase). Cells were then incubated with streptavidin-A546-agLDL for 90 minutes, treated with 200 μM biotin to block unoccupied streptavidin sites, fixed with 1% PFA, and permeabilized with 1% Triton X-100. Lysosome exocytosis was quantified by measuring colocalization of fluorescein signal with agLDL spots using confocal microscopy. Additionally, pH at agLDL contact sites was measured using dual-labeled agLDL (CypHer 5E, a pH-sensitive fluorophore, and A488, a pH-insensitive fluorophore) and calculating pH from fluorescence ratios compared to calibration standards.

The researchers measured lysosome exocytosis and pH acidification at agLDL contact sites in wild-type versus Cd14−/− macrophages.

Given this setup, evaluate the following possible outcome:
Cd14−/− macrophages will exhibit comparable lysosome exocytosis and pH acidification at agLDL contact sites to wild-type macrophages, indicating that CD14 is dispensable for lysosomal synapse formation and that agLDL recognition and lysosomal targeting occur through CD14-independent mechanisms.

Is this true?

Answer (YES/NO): NO